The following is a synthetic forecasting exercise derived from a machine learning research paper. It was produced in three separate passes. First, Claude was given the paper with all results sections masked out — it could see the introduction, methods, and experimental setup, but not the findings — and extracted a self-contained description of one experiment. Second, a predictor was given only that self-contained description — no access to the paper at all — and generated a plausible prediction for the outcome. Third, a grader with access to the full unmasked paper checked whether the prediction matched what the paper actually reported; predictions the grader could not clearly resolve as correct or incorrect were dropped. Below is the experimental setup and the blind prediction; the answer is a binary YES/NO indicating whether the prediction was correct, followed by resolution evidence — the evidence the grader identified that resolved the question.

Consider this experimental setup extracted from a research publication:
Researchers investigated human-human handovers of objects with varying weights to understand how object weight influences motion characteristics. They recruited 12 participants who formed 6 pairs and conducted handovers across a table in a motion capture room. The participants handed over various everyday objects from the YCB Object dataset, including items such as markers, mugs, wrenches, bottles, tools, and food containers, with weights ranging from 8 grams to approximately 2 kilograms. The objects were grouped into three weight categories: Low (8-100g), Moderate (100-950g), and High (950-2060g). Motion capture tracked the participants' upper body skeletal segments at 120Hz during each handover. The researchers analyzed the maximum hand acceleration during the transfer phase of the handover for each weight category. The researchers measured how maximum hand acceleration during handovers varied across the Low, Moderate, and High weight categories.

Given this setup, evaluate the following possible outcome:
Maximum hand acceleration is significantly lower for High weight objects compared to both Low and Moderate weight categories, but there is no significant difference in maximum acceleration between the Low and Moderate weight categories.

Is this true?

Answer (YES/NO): YES